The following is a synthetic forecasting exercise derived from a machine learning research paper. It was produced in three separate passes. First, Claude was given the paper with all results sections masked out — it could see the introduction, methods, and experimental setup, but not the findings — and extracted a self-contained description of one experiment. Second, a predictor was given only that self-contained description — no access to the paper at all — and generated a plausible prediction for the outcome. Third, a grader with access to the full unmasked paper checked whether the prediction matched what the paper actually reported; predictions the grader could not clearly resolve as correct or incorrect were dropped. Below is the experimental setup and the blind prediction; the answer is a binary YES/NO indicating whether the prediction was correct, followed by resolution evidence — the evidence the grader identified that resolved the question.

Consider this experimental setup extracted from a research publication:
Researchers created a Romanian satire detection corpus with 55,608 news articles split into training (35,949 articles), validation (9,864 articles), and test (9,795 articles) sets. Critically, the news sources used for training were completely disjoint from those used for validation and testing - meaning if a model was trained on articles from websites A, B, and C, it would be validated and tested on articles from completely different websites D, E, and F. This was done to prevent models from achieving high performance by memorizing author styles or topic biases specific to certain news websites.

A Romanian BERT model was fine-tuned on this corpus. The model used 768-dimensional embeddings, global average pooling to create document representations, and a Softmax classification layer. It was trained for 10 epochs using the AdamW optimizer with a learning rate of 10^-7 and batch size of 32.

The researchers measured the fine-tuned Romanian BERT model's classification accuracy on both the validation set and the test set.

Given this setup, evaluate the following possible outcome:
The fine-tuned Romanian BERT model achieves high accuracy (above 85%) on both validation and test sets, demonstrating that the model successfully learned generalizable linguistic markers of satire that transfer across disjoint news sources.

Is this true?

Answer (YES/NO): NO